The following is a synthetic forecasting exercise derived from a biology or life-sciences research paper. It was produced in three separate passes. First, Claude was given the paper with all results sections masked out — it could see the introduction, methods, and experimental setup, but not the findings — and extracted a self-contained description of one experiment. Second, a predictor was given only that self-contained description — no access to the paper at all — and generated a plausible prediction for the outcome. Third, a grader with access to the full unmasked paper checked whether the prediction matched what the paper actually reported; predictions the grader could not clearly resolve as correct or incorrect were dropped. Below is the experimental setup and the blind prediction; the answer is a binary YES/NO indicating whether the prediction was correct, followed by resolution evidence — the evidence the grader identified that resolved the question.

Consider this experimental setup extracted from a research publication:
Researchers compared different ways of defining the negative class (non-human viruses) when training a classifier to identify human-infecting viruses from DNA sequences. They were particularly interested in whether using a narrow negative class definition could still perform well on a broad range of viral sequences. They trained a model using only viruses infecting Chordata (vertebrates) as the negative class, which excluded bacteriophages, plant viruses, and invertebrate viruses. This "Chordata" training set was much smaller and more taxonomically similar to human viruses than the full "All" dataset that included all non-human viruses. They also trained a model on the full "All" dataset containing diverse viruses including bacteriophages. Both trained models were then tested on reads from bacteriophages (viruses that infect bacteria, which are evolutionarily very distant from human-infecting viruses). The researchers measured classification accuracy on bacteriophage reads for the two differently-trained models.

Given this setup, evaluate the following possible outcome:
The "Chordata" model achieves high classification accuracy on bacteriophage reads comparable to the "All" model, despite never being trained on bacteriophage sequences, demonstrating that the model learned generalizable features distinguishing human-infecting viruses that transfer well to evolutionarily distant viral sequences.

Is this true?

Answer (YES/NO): YES